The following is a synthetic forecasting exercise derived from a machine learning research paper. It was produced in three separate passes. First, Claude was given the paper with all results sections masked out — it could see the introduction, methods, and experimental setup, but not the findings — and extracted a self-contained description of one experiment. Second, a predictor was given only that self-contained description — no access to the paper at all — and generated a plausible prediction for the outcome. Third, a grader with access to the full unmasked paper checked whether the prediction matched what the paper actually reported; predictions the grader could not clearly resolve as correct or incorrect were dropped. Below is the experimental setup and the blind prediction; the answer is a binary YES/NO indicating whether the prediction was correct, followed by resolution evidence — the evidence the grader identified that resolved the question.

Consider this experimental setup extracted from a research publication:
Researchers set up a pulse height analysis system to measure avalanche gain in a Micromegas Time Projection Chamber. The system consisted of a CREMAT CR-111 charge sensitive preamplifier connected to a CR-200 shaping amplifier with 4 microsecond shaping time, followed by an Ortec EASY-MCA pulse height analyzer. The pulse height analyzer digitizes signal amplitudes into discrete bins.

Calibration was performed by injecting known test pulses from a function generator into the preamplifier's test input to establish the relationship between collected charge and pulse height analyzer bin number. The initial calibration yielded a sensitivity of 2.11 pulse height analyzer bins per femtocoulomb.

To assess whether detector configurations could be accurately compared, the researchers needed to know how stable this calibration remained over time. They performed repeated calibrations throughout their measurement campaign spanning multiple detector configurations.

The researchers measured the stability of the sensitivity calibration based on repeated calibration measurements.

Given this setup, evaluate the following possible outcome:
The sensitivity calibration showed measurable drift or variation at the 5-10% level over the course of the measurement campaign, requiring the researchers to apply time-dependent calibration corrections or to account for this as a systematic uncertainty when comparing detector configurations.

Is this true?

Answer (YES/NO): NO